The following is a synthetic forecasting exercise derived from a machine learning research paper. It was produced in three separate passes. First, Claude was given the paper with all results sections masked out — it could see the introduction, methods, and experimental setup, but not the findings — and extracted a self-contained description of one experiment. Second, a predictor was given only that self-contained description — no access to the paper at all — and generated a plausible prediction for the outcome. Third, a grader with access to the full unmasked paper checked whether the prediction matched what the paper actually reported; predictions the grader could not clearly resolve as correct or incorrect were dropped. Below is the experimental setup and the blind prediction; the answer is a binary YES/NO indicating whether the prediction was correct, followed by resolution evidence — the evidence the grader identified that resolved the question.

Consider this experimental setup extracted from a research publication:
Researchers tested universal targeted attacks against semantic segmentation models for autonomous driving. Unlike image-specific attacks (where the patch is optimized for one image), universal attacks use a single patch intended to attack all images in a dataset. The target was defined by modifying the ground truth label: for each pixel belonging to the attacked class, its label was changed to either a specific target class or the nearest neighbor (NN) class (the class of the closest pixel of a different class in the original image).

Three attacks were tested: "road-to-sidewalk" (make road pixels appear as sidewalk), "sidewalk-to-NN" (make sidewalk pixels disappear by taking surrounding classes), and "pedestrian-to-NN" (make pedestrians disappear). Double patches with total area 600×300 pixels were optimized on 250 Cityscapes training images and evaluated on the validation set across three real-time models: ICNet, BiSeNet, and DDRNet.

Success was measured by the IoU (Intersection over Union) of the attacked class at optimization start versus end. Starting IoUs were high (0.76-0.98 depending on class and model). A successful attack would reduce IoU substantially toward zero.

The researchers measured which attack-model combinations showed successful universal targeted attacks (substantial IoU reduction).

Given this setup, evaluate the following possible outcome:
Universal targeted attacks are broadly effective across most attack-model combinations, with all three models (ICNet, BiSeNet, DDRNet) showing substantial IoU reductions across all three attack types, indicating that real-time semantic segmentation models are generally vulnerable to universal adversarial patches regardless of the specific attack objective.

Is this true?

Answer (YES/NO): NO